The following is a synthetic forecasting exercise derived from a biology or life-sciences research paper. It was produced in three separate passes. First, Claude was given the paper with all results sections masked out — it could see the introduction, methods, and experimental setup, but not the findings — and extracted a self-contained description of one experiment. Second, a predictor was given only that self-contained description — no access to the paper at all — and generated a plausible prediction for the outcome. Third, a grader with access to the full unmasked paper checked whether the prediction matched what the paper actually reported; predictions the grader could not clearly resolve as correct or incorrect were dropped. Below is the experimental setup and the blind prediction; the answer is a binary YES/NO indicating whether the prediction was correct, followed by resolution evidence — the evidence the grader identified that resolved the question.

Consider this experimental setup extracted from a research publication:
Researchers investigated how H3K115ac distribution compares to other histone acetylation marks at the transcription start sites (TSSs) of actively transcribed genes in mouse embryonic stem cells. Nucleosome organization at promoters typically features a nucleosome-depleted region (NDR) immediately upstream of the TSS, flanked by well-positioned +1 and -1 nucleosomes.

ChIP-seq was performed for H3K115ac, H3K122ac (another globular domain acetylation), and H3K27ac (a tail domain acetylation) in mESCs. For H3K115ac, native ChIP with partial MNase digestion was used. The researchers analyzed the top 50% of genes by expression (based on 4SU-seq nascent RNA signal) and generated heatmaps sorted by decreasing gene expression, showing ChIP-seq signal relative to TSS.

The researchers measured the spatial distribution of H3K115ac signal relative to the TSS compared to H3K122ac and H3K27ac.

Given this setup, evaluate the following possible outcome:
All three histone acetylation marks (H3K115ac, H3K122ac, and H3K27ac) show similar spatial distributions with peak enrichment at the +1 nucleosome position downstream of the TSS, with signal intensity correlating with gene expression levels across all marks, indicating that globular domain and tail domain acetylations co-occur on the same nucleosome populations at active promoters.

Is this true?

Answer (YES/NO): NO